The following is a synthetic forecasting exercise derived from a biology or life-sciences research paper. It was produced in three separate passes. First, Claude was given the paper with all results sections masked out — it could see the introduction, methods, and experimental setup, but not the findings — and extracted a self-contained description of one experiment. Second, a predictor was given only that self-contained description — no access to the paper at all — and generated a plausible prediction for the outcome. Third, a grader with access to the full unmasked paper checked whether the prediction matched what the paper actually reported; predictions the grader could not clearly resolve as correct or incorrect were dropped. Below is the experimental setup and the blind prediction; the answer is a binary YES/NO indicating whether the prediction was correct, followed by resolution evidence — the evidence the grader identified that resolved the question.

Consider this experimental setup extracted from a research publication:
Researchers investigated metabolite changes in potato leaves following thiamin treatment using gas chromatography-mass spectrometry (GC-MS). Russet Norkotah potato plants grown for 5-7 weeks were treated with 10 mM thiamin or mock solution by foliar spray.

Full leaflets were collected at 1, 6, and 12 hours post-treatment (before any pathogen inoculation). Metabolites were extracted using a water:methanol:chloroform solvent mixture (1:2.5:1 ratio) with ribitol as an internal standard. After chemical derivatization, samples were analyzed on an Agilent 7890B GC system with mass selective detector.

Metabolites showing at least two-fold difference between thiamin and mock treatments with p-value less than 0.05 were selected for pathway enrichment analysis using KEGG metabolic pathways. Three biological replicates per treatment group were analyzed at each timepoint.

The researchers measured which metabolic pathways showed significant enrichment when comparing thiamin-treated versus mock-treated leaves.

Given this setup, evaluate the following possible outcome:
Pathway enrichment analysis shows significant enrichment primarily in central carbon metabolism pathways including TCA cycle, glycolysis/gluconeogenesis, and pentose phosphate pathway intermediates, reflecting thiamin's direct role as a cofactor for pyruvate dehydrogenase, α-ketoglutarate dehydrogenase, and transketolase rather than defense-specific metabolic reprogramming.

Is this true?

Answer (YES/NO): NO